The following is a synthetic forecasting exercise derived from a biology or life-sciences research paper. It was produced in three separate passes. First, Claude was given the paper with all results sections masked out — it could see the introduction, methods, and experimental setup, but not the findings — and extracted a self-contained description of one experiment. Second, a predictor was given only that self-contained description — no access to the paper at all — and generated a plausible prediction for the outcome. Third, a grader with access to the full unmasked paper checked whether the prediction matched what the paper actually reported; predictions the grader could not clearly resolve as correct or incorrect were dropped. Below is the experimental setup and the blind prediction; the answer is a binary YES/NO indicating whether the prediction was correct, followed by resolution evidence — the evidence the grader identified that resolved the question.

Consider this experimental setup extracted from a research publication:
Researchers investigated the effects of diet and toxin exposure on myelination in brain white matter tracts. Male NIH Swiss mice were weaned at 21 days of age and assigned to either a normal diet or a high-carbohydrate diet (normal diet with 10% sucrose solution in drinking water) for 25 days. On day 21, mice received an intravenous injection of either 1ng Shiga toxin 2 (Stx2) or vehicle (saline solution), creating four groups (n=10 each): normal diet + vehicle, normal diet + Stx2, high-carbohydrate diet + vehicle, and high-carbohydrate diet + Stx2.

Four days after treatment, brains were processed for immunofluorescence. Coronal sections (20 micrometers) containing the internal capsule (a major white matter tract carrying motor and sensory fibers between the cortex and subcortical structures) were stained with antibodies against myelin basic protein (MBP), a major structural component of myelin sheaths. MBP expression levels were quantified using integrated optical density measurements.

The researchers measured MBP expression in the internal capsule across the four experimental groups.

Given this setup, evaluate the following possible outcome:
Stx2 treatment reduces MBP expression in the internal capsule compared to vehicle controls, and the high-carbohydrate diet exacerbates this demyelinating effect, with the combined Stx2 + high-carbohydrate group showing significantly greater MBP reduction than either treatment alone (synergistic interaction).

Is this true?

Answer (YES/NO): NO